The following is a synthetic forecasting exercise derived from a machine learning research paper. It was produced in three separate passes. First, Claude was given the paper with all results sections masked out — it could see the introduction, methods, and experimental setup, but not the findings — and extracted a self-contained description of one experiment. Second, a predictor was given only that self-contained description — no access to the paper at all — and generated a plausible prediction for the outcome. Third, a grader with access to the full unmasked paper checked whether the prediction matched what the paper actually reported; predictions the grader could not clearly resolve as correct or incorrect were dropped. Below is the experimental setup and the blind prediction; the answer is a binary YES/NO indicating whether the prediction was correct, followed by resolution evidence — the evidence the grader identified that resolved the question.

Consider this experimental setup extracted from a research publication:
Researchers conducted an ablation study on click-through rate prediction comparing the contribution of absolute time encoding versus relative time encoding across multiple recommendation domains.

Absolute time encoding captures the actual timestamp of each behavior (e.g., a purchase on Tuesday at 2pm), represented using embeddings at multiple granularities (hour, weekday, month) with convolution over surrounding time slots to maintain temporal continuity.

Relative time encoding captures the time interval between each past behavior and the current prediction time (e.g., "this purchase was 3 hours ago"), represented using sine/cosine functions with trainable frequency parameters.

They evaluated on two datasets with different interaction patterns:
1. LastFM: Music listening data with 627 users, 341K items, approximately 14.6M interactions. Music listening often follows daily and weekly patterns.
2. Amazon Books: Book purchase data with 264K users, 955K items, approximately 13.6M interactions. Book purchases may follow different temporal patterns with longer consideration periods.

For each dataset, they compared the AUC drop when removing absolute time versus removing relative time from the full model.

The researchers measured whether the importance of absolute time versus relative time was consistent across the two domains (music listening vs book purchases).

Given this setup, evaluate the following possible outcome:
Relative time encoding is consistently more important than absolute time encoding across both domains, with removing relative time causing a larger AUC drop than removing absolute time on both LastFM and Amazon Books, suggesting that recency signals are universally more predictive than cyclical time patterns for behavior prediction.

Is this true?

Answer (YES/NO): NO